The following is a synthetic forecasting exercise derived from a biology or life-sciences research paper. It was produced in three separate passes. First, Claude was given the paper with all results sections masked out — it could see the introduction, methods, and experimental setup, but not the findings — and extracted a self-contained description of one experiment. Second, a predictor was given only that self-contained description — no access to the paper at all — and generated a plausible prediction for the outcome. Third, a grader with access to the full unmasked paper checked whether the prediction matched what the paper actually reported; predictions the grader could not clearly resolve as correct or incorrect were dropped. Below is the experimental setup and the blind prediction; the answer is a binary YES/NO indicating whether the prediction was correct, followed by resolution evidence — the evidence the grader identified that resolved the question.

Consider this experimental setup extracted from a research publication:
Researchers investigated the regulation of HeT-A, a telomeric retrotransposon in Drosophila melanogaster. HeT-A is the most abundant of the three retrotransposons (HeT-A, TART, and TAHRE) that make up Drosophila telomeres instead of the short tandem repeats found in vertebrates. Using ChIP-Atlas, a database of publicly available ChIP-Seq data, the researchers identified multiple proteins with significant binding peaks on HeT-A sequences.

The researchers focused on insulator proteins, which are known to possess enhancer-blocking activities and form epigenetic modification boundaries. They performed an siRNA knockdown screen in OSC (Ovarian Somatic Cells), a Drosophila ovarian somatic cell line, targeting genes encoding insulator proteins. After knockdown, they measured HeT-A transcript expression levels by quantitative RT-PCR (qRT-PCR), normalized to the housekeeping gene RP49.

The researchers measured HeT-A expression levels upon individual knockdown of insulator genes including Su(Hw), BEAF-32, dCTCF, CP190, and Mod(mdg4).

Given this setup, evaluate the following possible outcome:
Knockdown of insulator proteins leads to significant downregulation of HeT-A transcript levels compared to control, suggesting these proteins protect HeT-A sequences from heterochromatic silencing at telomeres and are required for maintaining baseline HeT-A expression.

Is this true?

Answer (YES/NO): NO